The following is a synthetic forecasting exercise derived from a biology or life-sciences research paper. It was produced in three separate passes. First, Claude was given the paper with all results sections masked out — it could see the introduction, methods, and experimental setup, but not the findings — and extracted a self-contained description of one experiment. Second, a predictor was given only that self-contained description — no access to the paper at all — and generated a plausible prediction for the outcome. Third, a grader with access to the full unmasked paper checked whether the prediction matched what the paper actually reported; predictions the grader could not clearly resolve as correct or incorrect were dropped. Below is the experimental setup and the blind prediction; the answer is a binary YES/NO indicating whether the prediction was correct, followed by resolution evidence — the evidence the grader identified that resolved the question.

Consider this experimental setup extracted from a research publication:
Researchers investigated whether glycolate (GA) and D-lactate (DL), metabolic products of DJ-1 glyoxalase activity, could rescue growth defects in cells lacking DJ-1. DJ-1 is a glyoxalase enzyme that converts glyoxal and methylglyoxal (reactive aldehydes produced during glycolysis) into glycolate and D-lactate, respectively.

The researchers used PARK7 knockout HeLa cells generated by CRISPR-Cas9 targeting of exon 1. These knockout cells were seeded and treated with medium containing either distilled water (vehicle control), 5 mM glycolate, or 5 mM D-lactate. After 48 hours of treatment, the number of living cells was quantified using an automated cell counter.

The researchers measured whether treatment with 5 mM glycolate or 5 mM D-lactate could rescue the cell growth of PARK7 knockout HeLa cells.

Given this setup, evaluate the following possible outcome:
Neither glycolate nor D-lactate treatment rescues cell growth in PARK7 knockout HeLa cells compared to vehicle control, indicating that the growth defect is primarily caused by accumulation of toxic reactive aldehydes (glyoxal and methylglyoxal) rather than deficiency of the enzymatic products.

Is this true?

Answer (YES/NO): NO